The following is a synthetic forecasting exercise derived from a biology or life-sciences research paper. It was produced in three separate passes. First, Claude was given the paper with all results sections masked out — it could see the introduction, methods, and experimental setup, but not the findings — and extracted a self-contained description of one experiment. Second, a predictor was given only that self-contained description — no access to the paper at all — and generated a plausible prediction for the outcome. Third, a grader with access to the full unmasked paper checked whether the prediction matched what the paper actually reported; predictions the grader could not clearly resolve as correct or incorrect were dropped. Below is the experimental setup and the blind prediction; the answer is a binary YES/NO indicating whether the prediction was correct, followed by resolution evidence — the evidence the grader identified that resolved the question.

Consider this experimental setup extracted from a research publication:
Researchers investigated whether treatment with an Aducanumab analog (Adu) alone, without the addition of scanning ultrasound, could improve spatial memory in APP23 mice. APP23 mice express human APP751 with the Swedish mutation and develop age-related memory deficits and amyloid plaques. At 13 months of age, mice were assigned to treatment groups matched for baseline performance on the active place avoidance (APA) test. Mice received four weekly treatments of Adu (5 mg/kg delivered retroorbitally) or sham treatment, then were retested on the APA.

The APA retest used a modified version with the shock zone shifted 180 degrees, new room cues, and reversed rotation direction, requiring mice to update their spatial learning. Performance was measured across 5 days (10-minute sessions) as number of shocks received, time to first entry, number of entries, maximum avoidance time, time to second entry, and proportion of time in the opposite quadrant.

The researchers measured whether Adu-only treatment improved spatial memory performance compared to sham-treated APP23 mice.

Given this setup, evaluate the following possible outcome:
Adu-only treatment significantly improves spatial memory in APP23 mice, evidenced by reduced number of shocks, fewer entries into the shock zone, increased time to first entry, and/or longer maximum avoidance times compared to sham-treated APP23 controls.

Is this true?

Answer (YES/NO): NO